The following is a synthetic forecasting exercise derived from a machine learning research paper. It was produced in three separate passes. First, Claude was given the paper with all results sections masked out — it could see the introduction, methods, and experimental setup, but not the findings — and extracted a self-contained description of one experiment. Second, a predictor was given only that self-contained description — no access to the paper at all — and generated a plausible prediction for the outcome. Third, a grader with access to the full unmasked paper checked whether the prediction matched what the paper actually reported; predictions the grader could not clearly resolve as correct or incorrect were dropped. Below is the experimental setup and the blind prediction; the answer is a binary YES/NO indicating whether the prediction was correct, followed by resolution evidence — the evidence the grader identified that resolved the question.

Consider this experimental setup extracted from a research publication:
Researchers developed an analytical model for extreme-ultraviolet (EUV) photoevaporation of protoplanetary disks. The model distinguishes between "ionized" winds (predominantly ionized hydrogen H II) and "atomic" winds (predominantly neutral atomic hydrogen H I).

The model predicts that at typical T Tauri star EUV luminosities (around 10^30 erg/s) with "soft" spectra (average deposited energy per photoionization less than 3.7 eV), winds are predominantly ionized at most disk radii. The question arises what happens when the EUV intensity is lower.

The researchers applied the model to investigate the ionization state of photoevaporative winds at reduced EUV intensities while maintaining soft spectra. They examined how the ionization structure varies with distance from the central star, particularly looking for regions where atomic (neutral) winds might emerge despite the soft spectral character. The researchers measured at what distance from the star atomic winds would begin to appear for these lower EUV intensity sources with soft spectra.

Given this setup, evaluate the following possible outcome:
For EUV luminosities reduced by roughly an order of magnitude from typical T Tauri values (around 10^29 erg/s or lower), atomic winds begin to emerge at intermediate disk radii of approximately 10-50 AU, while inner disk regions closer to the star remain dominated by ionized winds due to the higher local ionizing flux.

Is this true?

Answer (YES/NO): YES